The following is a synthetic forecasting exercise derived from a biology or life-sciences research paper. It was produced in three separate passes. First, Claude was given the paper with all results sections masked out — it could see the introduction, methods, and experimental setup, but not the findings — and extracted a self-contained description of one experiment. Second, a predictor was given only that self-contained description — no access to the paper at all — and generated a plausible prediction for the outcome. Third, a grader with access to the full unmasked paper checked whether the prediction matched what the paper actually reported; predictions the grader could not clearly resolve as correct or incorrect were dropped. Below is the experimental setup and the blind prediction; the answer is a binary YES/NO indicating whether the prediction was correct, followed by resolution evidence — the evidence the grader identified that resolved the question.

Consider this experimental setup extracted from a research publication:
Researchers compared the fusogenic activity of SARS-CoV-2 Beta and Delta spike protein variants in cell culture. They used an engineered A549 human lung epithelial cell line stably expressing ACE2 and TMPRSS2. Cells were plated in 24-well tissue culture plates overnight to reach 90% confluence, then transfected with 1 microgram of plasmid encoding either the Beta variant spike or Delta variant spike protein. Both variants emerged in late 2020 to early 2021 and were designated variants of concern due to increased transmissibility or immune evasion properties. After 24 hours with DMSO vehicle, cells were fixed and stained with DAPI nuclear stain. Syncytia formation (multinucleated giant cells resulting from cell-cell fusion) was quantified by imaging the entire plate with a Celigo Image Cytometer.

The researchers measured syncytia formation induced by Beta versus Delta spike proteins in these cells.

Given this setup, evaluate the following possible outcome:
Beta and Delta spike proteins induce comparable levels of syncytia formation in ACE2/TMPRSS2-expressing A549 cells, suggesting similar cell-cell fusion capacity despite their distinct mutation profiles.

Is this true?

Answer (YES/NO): YES